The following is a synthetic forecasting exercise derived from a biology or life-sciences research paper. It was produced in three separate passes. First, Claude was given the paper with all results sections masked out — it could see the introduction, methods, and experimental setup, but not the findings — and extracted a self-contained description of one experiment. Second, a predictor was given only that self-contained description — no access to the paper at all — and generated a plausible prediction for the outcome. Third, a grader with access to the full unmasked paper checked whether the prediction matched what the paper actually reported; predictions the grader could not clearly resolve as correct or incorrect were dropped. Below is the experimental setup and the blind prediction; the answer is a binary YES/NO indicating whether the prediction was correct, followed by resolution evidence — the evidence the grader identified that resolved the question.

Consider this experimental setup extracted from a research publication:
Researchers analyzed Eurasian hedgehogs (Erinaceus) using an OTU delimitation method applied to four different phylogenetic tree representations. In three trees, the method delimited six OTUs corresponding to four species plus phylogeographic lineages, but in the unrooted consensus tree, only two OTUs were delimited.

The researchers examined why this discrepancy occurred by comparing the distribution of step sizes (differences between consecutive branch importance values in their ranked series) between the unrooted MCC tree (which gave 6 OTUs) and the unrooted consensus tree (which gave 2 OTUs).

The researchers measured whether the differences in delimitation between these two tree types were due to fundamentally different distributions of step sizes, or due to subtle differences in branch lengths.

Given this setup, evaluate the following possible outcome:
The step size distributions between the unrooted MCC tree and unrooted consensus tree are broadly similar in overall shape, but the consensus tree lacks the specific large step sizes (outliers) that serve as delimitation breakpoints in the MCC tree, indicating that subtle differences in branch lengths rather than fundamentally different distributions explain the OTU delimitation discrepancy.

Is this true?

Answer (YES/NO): NO